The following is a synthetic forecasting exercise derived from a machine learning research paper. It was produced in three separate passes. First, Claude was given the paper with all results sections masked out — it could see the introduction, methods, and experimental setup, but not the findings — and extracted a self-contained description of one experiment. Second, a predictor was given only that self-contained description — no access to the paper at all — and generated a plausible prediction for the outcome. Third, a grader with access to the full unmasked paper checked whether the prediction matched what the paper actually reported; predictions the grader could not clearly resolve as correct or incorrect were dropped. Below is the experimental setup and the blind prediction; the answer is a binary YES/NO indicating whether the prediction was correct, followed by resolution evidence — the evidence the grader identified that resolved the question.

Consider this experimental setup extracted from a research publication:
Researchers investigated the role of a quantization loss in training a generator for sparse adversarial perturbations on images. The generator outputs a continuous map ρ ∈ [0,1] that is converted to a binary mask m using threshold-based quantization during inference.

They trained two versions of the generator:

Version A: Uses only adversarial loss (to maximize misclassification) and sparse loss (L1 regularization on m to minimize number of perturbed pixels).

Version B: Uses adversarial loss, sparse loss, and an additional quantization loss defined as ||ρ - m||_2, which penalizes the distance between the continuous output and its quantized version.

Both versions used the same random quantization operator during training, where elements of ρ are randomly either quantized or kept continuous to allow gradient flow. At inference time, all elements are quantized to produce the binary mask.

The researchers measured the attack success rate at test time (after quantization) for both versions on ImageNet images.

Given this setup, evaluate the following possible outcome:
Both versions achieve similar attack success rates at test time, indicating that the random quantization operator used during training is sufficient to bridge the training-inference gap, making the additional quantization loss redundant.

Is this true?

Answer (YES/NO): NO